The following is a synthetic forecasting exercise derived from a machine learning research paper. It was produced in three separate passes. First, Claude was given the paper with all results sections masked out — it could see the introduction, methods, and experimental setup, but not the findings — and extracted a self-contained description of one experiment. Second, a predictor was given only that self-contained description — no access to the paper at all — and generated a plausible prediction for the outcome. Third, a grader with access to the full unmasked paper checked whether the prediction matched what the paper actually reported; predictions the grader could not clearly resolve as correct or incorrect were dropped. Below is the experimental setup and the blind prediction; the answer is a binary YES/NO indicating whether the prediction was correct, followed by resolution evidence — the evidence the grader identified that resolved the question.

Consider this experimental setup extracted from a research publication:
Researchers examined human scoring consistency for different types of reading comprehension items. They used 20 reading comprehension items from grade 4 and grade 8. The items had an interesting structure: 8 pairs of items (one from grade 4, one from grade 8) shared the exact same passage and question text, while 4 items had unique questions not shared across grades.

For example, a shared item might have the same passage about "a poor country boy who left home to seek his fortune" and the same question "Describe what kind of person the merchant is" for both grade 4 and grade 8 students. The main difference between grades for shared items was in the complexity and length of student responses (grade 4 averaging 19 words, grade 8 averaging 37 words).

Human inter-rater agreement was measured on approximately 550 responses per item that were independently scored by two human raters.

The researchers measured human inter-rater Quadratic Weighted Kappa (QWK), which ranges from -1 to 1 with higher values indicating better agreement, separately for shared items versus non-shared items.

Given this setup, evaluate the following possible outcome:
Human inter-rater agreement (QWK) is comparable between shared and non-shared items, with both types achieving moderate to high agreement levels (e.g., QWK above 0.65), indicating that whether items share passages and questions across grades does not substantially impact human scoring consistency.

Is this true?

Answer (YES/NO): NO